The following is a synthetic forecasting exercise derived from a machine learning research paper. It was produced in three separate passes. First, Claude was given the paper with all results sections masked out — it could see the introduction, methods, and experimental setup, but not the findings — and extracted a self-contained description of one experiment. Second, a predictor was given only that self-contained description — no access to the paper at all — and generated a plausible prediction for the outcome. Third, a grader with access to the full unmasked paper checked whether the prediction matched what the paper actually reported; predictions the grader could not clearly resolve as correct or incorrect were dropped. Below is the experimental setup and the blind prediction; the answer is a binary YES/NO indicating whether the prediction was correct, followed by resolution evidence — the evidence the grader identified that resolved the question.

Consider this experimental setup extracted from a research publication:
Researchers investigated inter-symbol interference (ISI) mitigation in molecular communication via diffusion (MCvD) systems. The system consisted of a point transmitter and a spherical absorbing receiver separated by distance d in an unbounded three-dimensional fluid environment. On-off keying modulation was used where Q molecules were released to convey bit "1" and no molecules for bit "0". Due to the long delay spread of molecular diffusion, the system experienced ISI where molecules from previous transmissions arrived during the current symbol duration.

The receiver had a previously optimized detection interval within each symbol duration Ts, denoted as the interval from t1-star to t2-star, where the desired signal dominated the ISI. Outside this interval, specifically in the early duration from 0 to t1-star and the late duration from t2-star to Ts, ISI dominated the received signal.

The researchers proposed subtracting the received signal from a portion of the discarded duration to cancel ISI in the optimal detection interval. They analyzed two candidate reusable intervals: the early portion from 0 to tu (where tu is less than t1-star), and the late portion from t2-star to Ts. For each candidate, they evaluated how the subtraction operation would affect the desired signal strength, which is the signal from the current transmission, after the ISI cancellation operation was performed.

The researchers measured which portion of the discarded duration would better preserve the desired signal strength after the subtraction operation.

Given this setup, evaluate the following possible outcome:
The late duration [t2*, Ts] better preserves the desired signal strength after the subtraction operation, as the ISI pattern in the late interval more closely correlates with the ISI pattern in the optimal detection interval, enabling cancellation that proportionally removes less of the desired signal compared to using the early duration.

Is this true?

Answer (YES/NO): NO